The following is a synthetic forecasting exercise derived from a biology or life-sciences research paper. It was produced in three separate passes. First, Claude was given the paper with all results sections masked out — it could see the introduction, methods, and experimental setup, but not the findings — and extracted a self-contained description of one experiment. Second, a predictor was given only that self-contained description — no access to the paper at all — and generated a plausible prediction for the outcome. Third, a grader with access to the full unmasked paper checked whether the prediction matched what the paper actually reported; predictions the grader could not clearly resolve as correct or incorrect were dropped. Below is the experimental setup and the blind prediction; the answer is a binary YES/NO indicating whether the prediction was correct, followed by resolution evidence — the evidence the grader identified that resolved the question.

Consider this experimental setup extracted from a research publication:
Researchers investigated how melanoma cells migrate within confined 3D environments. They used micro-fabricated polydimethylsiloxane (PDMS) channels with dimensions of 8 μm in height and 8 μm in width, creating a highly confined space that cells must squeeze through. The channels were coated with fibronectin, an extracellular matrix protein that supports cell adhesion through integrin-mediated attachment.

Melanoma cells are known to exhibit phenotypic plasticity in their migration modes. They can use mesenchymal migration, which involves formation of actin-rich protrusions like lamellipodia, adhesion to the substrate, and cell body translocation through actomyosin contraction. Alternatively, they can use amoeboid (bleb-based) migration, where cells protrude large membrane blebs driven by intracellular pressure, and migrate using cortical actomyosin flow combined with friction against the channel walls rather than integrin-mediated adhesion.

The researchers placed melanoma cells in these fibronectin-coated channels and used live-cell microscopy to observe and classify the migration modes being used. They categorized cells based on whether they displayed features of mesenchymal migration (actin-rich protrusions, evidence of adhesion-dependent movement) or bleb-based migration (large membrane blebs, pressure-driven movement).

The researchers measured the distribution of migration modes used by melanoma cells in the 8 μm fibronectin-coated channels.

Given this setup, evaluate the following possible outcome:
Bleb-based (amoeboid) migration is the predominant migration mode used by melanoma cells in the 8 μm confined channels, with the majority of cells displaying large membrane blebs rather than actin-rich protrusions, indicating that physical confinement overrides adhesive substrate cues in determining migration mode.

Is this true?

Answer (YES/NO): NO